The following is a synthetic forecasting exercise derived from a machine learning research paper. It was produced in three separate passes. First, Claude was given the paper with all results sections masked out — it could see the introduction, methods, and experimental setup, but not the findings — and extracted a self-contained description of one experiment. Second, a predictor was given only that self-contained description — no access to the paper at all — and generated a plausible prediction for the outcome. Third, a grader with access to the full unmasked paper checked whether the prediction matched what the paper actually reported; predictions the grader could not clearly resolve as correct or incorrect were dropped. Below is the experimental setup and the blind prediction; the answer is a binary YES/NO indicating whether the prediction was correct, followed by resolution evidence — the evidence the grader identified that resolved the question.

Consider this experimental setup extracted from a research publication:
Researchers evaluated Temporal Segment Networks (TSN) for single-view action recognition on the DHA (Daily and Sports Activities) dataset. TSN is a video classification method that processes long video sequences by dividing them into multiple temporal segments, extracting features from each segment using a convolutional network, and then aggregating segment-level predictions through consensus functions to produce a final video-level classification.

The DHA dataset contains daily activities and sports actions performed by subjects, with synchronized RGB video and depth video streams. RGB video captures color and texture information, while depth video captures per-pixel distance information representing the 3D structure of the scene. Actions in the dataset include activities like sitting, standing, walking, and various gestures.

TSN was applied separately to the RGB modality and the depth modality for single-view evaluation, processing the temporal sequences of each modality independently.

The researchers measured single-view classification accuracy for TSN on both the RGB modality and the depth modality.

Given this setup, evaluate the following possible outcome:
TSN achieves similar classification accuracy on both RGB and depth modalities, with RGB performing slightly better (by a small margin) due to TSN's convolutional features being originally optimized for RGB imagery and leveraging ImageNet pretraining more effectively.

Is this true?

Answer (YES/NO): NO